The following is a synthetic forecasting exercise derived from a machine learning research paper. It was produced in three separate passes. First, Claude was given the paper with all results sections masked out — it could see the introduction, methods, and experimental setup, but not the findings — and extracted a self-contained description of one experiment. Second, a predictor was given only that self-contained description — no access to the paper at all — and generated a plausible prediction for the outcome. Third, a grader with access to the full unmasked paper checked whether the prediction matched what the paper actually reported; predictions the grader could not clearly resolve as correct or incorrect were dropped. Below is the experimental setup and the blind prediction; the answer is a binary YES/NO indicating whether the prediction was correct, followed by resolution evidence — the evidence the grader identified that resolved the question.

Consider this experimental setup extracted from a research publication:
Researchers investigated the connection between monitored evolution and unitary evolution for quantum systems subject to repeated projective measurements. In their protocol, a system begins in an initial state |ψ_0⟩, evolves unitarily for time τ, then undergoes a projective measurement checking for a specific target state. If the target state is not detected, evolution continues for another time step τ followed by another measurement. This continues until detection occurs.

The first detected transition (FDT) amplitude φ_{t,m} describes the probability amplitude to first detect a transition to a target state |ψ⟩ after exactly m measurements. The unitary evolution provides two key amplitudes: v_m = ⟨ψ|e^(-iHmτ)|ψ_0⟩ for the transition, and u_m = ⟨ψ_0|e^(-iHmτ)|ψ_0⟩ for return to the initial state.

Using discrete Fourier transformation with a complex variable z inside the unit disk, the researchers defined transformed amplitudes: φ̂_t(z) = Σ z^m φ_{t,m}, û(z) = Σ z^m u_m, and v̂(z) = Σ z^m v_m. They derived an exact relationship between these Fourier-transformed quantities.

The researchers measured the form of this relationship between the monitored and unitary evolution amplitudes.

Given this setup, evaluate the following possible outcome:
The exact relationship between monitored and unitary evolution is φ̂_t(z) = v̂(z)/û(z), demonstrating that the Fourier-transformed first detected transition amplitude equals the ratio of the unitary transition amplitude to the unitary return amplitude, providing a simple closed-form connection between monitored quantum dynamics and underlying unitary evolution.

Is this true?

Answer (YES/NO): NO